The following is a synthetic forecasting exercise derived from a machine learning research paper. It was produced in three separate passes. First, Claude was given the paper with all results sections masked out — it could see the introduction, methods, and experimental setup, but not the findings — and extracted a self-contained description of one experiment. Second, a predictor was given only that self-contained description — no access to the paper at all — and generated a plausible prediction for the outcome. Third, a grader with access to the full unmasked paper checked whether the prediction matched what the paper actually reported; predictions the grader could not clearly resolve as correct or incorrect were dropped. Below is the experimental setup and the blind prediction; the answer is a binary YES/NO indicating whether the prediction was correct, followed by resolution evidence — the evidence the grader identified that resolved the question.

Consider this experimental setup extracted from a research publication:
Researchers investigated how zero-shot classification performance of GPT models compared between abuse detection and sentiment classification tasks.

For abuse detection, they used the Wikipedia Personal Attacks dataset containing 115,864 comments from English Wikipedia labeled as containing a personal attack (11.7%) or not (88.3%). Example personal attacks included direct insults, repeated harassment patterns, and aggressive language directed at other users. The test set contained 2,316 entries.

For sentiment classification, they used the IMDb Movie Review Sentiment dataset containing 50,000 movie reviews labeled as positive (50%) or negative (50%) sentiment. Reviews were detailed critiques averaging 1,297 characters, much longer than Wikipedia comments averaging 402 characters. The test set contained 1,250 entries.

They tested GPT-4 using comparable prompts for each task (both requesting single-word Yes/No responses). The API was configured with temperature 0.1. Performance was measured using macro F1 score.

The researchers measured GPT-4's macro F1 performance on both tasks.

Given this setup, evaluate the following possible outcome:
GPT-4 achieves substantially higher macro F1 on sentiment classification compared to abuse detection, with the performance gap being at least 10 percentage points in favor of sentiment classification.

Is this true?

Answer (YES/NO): YES